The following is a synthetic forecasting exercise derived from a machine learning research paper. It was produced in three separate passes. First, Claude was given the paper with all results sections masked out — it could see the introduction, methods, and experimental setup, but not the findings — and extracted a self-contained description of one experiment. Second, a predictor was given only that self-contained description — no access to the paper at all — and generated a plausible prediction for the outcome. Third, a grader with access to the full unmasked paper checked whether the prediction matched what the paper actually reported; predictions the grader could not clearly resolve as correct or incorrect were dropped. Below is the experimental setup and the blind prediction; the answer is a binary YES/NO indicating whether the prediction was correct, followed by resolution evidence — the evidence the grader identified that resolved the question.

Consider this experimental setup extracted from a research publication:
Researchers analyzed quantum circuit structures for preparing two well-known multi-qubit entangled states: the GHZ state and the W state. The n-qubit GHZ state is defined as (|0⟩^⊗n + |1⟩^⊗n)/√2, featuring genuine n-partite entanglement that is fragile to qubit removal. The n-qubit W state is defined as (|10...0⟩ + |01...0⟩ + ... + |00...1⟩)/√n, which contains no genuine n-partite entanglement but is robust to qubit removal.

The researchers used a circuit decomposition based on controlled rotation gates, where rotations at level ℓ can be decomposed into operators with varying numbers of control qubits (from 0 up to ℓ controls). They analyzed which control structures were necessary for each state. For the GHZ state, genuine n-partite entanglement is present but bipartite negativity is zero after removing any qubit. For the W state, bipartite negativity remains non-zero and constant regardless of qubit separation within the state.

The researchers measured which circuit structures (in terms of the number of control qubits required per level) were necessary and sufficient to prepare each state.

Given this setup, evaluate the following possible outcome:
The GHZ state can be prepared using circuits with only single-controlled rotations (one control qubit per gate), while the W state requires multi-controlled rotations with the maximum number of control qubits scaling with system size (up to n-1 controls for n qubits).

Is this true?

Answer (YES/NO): YES